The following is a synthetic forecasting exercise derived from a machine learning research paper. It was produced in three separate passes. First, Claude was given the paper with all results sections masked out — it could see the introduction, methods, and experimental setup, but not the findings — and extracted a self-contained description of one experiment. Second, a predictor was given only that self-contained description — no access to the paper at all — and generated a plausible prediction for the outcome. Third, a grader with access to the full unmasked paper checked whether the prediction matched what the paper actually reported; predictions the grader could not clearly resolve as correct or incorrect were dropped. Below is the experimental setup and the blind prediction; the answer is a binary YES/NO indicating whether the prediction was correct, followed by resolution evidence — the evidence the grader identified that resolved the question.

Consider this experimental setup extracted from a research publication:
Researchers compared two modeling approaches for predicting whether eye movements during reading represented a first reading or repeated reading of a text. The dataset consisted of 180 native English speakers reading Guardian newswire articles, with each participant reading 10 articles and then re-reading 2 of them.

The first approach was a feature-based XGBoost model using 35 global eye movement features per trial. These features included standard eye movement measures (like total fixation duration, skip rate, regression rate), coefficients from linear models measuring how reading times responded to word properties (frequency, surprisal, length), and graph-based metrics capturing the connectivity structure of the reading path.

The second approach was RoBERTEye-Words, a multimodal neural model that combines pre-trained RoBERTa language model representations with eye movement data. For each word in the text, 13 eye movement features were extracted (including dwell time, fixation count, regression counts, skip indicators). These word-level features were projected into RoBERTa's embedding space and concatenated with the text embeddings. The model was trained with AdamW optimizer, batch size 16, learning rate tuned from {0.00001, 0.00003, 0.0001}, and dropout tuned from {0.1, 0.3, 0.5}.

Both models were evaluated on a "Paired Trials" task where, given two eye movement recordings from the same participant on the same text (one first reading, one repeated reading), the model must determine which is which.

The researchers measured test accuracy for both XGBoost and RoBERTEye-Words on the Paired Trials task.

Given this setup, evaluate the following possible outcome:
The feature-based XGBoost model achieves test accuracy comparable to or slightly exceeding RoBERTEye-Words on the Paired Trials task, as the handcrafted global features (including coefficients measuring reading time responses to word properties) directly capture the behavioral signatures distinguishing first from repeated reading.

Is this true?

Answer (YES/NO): NO